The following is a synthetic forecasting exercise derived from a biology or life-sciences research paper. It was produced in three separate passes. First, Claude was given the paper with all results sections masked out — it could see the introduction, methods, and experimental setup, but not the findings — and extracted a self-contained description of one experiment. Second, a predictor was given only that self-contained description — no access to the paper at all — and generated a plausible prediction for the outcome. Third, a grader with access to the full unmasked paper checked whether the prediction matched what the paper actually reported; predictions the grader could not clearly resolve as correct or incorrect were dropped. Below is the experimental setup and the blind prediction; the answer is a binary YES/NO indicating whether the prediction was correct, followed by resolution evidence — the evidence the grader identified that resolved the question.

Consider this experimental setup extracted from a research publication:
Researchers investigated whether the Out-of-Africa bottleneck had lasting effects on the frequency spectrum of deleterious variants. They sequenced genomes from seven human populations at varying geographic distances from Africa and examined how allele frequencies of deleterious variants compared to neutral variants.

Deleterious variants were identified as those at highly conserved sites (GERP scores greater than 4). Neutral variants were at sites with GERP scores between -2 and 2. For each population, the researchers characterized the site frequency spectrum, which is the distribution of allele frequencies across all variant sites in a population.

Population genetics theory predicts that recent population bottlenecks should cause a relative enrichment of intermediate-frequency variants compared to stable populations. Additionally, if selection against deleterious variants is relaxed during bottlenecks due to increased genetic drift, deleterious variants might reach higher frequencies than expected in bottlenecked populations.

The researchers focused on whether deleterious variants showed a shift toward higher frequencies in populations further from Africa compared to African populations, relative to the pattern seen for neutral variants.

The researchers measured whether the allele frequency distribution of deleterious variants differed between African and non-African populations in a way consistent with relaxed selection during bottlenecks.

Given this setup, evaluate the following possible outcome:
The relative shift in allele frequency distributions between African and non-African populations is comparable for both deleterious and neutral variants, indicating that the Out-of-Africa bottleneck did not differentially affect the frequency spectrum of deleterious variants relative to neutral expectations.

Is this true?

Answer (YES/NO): NO